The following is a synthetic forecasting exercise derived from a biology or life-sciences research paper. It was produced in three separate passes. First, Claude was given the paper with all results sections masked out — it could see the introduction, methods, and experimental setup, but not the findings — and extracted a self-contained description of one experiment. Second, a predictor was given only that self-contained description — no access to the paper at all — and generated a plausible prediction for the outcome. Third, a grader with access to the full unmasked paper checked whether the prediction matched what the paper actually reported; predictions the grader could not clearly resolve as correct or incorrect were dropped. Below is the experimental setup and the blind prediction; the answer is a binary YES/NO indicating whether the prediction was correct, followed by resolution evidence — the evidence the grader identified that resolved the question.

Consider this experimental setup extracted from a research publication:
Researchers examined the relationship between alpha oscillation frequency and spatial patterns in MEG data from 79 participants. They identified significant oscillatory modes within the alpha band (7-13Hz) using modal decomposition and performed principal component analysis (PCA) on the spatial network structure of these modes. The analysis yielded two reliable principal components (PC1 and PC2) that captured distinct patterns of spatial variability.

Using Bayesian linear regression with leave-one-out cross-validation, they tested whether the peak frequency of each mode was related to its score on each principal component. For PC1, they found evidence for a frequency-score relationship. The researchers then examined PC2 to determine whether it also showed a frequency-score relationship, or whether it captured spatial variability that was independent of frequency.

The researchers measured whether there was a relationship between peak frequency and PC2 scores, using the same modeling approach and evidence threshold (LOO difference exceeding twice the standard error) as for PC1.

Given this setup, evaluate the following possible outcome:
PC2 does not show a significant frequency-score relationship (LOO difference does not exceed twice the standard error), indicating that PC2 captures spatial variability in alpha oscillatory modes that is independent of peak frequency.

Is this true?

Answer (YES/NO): NO